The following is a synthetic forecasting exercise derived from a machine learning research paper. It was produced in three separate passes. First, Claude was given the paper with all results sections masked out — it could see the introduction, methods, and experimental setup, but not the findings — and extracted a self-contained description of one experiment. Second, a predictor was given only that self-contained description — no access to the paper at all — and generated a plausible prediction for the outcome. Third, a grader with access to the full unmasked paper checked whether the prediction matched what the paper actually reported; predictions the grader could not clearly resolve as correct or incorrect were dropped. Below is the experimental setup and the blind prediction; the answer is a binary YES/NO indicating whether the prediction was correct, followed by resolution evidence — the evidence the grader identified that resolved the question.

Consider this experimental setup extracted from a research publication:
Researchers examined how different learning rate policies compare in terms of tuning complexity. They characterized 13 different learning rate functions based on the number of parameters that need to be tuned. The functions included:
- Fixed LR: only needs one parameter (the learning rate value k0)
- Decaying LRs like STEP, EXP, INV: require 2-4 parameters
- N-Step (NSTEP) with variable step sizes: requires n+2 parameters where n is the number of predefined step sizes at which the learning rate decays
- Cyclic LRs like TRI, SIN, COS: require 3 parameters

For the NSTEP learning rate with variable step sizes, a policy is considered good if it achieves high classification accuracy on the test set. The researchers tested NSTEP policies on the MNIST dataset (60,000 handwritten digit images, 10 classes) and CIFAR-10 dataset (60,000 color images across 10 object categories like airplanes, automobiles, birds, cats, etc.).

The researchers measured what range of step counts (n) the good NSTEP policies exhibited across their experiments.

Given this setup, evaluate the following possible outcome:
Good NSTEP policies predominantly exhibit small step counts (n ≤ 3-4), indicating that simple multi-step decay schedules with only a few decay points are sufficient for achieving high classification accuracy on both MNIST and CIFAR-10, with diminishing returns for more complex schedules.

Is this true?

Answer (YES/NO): NO